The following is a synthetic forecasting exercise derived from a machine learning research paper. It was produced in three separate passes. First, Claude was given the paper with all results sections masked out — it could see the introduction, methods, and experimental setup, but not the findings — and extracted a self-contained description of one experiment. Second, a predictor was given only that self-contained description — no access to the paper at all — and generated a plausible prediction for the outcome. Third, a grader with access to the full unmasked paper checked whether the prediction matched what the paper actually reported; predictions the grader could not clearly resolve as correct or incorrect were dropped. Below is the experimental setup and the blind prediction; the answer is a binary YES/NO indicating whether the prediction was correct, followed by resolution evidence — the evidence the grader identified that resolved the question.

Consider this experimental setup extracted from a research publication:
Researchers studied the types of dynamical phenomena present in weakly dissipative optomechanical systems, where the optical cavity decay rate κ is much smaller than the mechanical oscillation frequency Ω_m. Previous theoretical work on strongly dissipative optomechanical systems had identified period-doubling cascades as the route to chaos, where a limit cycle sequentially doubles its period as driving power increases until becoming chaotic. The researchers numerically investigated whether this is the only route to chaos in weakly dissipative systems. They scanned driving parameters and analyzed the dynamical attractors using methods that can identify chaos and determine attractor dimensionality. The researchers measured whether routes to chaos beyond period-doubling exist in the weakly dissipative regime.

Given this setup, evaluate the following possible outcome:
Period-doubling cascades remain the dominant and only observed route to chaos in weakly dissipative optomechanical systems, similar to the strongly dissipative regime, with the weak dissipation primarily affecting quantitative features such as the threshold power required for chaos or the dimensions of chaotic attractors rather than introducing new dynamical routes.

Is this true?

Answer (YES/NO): NO